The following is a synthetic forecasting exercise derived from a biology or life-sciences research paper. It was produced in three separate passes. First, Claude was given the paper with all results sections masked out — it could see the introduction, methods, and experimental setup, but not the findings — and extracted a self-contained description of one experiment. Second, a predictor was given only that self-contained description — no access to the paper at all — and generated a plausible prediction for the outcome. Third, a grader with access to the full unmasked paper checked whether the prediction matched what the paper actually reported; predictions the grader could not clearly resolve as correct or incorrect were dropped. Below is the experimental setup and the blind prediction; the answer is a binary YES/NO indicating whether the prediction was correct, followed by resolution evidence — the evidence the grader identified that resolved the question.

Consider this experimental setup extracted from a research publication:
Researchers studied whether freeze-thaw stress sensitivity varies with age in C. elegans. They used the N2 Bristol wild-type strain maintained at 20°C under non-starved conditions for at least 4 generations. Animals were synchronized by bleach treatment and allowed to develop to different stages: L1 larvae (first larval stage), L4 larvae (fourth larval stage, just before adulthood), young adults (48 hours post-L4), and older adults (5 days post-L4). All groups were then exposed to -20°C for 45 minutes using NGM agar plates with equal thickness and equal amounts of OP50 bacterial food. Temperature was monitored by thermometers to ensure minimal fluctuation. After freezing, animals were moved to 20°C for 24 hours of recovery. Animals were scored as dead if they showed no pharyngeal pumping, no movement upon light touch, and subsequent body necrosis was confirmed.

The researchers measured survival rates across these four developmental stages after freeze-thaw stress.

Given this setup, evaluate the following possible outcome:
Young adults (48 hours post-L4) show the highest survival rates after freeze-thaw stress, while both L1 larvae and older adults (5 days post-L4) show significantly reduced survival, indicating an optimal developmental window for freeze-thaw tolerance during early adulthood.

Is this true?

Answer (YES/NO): NO